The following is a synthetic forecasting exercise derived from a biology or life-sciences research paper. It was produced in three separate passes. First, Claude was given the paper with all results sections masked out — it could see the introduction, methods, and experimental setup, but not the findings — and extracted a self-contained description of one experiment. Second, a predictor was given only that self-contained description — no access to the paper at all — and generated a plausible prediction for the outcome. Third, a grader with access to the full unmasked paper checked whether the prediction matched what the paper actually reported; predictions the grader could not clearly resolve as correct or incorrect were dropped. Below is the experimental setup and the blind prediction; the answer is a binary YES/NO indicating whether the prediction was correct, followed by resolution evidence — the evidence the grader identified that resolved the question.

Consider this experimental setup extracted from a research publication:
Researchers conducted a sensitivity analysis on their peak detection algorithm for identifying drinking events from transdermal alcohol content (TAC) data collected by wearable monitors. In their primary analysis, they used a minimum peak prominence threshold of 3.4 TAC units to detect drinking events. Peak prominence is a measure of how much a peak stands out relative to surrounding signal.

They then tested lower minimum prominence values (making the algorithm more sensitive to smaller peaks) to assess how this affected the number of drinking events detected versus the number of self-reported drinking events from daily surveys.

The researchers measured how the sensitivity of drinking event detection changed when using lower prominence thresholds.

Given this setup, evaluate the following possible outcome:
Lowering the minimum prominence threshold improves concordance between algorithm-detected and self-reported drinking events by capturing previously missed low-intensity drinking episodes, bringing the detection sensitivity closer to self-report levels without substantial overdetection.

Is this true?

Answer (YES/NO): NO